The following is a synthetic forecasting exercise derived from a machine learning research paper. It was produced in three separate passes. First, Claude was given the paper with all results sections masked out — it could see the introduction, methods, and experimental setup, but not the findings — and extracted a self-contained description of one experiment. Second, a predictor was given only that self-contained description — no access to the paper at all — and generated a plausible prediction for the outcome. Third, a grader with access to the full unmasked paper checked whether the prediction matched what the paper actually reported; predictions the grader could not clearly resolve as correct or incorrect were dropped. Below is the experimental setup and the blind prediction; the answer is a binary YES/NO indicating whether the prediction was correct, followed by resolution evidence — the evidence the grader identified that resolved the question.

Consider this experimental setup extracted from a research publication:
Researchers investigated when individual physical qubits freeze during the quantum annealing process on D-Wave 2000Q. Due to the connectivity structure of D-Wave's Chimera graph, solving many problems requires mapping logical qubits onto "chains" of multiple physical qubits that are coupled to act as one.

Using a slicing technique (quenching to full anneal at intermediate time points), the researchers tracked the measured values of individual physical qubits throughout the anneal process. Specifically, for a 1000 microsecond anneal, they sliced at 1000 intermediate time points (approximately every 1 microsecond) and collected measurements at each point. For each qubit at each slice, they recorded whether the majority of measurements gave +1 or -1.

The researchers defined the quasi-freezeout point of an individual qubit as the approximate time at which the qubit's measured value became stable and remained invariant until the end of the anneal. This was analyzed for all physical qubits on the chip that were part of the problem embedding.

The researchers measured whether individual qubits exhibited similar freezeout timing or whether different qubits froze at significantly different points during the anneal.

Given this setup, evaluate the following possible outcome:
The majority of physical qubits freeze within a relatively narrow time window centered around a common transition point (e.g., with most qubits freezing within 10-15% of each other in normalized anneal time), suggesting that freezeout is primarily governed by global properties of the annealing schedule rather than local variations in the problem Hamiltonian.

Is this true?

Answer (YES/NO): NO